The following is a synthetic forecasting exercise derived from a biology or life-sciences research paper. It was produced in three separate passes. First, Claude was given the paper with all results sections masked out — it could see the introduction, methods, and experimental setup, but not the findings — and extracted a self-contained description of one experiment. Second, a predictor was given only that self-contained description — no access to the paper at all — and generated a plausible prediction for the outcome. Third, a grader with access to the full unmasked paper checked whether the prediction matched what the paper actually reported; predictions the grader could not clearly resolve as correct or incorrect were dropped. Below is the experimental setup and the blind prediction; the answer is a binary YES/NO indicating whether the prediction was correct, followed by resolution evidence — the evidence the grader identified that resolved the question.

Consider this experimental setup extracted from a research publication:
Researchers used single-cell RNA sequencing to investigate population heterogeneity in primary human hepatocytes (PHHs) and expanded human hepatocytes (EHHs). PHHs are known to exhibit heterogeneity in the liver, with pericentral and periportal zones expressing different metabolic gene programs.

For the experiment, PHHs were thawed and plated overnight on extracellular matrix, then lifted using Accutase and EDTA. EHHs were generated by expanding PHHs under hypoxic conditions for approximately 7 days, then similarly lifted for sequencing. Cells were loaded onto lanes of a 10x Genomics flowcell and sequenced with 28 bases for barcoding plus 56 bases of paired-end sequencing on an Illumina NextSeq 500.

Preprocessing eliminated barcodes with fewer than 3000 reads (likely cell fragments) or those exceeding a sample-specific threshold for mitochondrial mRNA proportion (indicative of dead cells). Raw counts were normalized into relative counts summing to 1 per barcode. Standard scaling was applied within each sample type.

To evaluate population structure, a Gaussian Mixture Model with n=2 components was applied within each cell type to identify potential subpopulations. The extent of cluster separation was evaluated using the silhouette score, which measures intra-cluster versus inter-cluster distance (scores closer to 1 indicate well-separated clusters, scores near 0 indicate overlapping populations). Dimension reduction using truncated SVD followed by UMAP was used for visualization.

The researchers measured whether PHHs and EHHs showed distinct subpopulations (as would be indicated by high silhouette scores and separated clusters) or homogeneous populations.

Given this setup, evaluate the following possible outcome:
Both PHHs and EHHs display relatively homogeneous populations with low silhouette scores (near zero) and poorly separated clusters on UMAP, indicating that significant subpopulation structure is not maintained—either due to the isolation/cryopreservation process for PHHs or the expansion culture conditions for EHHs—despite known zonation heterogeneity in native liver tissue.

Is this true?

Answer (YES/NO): NO